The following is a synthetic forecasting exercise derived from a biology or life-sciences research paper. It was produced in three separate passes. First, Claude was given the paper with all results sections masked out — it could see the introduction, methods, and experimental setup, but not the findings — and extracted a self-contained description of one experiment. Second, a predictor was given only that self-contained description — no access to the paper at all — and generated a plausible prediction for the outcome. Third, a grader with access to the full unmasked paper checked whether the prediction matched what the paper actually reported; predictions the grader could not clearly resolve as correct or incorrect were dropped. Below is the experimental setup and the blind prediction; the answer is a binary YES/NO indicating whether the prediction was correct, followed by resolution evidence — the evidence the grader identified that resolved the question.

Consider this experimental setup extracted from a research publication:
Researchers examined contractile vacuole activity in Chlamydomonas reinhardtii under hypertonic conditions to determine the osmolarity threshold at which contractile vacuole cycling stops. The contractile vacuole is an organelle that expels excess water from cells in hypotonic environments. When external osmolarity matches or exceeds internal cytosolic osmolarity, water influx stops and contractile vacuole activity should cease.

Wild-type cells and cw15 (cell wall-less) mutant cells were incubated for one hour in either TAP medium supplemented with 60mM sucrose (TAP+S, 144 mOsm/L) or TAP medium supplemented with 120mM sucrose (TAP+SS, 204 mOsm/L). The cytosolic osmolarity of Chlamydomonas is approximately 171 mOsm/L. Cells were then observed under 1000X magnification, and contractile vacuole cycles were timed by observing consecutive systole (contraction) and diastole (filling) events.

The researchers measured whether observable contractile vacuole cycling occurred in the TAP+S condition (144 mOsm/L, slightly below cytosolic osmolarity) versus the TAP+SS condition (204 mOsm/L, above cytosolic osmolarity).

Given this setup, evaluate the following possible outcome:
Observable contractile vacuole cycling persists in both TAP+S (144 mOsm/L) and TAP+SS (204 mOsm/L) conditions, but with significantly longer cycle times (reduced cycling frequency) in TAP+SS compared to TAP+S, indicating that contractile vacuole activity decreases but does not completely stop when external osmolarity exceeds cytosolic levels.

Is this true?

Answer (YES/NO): NO